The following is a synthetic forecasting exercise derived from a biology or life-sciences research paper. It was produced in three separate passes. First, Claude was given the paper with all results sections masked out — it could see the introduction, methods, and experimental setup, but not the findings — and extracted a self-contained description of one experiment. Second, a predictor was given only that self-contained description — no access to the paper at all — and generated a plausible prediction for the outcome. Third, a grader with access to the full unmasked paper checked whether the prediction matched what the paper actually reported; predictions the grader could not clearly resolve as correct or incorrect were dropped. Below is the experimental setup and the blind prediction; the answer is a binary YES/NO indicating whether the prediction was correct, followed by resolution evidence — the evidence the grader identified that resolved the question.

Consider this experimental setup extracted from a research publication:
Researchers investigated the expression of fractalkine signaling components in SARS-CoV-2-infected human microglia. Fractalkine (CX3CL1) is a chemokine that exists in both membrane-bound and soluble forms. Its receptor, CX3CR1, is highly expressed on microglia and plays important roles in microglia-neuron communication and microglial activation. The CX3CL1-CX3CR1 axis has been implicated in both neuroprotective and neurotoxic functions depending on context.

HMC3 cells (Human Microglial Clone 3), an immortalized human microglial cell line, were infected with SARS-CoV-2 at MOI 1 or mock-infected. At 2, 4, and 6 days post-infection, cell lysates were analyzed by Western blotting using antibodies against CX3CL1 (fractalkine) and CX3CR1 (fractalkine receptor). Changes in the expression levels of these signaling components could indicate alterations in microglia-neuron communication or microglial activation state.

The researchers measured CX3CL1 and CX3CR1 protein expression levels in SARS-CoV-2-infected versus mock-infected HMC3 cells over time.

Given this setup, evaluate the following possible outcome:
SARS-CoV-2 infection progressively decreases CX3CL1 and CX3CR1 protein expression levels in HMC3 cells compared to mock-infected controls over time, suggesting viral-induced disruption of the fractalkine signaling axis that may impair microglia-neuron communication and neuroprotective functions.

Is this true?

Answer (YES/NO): NO